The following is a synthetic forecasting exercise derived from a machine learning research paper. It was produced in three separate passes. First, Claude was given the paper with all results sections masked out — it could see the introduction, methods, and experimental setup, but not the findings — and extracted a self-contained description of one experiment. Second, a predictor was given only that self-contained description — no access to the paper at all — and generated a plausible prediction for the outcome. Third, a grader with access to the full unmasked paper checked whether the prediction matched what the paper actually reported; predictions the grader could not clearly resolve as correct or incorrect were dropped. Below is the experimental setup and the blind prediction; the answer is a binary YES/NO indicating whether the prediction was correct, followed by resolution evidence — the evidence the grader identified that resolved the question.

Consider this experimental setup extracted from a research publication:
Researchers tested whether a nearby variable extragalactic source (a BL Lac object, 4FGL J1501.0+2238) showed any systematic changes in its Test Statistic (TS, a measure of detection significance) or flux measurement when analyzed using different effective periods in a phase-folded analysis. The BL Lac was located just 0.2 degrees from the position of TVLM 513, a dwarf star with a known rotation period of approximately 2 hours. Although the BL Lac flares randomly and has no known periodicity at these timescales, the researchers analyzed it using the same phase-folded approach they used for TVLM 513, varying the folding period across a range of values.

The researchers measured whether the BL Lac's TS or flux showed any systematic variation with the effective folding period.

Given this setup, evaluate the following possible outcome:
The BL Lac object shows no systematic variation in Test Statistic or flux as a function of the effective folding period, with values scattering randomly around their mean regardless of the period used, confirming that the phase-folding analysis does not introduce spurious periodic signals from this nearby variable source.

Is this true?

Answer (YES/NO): YES